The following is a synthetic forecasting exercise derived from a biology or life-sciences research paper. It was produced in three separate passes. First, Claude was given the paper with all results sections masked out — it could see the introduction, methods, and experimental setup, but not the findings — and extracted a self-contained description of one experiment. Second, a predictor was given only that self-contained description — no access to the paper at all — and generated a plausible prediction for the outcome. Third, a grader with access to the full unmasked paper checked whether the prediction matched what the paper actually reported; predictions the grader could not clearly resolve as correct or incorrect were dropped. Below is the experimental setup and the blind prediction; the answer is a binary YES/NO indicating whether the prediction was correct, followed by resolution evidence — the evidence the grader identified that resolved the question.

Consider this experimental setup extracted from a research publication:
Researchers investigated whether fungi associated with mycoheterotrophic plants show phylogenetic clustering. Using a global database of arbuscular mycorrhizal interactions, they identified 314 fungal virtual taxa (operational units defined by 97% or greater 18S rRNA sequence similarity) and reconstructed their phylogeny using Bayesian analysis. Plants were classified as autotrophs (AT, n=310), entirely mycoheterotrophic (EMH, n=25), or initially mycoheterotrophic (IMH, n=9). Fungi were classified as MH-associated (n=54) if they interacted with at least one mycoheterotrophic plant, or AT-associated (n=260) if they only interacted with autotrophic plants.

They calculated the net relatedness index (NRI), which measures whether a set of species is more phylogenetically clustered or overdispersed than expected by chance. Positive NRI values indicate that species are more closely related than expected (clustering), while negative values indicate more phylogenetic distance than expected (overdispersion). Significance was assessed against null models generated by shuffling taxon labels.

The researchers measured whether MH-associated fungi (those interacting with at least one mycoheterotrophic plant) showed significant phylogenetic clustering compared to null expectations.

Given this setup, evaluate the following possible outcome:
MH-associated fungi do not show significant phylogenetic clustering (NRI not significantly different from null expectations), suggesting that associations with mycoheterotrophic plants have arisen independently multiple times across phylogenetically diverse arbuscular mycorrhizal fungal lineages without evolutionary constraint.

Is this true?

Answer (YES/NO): NO